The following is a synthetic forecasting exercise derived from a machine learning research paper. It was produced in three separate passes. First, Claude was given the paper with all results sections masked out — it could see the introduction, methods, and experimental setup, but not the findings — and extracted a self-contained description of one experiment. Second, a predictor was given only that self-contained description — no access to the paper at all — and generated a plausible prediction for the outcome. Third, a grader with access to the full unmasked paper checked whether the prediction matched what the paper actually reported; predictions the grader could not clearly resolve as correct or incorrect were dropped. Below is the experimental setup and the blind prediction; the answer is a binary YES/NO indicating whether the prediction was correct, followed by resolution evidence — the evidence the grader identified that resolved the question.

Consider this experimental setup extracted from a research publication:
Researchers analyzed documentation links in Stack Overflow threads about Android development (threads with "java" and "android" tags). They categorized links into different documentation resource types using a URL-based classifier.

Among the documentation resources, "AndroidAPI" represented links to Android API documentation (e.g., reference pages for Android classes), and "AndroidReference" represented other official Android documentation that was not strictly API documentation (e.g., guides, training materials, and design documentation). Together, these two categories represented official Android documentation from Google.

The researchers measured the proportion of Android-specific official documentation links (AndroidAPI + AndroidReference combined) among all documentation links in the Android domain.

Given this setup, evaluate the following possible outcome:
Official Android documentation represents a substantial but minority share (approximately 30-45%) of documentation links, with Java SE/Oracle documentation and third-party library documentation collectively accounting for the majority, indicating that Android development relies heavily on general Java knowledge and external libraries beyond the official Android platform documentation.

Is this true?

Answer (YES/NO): NO